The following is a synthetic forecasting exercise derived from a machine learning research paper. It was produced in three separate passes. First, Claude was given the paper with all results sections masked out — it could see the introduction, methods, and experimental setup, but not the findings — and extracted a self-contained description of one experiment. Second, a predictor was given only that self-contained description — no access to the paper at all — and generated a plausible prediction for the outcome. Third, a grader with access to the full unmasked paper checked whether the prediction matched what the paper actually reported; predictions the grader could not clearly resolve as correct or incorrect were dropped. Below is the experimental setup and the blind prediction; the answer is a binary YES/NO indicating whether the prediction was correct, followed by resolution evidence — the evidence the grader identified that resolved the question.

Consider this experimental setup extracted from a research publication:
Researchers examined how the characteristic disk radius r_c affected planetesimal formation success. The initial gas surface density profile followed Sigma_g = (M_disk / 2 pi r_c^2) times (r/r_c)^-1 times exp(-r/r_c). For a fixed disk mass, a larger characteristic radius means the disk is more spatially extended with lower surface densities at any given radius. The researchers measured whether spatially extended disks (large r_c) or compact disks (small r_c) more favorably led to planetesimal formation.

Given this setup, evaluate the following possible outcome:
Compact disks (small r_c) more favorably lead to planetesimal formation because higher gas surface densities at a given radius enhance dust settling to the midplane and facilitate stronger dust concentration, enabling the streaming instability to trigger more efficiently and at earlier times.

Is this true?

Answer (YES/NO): NO